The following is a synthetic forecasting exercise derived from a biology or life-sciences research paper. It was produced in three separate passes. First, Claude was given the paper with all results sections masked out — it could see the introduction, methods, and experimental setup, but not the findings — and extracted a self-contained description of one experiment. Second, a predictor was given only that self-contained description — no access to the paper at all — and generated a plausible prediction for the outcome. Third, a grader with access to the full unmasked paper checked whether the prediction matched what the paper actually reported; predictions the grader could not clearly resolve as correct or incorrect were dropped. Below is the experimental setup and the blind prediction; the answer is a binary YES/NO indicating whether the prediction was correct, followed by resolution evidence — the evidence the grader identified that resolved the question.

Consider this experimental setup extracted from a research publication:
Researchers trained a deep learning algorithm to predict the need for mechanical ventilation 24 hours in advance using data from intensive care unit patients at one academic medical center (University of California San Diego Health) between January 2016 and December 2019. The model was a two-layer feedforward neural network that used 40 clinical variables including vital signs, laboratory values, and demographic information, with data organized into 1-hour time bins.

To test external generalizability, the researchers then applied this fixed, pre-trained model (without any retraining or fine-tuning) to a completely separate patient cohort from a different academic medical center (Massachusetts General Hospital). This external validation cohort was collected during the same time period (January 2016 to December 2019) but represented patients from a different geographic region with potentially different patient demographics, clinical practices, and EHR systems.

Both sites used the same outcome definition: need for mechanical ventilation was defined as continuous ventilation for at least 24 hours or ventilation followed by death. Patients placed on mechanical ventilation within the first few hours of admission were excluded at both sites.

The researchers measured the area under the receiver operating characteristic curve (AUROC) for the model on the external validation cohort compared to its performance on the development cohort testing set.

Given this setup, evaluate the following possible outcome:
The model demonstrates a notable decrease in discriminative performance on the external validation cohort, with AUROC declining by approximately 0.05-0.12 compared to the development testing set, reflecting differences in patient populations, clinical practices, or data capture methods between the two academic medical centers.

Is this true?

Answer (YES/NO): NO